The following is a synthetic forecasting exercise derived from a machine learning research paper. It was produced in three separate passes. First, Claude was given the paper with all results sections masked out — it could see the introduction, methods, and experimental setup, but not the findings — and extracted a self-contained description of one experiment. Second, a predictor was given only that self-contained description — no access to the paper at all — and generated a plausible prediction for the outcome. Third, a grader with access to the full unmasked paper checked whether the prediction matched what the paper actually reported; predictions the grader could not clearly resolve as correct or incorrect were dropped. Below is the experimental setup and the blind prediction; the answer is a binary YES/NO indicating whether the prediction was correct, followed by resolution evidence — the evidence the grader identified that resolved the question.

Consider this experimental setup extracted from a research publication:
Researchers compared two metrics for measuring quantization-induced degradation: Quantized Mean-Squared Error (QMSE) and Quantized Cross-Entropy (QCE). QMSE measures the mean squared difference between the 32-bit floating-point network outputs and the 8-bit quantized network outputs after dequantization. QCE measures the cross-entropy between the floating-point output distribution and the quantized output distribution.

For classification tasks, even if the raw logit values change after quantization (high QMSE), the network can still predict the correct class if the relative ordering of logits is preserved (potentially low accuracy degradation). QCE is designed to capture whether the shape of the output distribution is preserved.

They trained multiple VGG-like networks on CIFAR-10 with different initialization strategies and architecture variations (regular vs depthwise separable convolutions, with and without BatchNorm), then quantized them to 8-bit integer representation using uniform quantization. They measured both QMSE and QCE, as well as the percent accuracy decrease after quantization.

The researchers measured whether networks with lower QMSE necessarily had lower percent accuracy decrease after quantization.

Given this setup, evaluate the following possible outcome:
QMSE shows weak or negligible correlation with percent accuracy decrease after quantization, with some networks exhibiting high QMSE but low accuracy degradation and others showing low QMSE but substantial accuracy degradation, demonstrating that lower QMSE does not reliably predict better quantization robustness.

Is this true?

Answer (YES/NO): NO